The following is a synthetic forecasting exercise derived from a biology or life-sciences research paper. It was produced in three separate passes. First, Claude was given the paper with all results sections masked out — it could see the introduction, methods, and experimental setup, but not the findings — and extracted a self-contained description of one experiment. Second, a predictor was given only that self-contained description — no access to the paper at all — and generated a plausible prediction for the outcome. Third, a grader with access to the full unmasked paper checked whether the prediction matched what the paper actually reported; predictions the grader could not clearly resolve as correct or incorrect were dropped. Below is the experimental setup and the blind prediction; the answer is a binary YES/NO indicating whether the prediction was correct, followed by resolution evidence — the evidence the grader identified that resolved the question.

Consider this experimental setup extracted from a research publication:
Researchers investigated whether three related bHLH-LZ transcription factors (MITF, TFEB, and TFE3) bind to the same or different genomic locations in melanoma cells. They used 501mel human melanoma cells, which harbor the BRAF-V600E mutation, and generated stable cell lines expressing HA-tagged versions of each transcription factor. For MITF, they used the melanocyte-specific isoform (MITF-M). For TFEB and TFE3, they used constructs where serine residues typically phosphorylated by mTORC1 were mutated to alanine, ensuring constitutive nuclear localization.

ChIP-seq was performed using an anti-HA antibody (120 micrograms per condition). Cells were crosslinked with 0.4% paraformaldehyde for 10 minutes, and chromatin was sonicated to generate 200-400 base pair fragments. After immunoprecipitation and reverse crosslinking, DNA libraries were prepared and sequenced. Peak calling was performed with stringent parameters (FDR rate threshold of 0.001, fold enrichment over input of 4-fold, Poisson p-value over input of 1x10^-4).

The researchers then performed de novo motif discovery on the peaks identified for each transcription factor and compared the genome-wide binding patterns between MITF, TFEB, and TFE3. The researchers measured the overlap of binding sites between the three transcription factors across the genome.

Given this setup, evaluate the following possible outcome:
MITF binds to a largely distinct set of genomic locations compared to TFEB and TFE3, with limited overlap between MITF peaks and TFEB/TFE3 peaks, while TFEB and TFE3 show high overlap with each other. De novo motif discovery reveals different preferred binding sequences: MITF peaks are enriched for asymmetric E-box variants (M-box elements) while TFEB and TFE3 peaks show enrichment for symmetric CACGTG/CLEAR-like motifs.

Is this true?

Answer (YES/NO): NO